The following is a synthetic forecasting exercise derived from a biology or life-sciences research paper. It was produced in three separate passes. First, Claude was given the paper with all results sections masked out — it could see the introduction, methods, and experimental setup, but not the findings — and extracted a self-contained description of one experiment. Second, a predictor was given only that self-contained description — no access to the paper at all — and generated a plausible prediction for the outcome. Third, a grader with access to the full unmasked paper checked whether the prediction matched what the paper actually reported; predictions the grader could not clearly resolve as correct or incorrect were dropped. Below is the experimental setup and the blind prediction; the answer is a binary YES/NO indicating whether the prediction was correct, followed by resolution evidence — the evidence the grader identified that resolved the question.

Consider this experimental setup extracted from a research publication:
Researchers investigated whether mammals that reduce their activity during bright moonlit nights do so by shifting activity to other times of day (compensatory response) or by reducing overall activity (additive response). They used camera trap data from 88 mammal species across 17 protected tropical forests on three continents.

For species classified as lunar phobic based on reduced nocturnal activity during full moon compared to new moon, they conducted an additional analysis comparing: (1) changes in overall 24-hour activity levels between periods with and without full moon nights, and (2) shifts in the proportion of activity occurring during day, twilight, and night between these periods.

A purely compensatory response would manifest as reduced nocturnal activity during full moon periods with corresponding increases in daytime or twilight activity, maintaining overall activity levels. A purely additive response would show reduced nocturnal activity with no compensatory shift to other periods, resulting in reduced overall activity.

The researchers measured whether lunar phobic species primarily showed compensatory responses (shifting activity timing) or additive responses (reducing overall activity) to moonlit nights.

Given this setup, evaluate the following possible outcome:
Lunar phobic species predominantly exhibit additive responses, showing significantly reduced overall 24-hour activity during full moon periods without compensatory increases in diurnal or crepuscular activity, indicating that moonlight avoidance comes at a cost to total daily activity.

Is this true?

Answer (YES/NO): NO